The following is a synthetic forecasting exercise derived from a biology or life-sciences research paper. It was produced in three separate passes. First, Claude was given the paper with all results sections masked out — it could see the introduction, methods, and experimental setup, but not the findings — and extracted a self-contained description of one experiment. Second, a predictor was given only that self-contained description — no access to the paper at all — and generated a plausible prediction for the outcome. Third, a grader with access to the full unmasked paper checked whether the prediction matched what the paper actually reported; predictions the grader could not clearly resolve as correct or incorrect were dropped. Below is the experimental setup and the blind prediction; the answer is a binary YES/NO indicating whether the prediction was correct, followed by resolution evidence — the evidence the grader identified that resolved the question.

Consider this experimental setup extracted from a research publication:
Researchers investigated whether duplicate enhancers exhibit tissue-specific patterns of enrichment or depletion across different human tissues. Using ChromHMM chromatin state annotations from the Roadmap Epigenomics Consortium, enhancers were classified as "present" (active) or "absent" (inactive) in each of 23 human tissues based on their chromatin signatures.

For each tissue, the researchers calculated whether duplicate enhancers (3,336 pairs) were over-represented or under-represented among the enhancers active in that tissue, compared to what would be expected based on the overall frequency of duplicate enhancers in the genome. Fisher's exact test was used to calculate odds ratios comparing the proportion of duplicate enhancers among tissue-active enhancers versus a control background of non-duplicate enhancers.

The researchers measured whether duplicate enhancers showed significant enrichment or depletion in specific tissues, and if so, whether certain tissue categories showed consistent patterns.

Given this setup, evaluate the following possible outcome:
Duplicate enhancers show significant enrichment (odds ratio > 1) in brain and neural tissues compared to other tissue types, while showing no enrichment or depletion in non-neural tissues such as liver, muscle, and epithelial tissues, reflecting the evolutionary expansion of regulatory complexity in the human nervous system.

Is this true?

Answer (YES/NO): NO